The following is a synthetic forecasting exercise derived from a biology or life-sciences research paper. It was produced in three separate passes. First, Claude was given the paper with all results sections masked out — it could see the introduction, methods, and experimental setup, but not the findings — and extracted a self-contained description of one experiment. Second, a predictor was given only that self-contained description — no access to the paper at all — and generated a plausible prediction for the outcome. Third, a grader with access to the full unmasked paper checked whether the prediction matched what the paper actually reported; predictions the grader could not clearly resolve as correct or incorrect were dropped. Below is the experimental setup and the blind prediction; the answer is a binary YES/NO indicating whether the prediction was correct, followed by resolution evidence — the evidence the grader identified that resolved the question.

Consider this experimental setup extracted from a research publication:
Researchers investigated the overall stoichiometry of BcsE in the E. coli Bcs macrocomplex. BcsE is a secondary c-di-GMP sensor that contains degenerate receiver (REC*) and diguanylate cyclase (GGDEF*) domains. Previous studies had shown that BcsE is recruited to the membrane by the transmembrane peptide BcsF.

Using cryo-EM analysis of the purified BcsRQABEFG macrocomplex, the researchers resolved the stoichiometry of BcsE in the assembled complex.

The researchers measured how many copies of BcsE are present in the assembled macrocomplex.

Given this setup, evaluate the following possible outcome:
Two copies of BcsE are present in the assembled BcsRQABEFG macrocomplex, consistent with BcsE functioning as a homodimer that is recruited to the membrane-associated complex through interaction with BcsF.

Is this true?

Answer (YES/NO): YES